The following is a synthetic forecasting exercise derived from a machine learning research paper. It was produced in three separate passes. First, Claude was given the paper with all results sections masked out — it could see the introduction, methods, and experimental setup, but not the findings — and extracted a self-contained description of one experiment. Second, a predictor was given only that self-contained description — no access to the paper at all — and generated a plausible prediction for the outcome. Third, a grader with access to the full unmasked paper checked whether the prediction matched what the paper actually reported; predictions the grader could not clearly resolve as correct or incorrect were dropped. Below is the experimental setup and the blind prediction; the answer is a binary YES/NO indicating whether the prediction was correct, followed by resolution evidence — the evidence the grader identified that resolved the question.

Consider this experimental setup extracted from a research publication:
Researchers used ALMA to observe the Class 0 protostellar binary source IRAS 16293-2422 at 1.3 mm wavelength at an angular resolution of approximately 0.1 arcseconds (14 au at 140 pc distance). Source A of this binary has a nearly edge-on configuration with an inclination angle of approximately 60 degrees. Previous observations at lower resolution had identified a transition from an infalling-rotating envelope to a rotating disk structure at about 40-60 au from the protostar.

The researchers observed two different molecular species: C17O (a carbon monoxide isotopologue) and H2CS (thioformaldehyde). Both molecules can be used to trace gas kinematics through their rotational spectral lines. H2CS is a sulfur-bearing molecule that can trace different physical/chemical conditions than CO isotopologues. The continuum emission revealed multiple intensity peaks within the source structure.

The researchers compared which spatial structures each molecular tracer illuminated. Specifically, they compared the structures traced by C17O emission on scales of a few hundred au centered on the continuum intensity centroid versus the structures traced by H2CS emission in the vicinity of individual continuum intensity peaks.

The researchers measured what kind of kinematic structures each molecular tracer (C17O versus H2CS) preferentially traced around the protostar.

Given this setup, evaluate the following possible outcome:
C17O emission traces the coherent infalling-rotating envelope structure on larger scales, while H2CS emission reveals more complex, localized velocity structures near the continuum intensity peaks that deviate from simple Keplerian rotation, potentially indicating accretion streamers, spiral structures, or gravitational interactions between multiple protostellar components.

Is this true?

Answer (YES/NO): NO